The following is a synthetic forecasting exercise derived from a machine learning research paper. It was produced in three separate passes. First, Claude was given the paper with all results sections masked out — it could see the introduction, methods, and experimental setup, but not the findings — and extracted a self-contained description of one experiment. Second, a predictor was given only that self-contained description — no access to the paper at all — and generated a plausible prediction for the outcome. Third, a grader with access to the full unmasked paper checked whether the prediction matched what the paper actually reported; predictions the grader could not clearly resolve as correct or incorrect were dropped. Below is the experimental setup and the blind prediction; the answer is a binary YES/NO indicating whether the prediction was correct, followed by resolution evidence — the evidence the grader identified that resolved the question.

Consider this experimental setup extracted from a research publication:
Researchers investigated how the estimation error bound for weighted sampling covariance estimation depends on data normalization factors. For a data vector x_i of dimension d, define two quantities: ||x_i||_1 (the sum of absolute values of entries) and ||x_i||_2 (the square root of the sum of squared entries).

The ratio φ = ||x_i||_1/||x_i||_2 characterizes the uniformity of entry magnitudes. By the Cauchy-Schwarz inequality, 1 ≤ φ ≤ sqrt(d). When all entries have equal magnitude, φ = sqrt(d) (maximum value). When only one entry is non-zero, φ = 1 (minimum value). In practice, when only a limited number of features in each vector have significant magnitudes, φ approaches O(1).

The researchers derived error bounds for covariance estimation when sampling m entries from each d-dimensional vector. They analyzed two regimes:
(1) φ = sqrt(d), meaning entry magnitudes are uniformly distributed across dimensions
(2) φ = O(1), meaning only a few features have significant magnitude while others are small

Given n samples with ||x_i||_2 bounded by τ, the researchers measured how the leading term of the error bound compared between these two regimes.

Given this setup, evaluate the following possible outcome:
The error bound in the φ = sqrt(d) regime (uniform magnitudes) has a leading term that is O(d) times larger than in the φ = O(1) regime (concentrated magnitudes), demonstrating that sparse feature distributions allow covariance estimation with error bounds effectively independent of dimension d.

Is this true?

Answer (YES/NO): NO